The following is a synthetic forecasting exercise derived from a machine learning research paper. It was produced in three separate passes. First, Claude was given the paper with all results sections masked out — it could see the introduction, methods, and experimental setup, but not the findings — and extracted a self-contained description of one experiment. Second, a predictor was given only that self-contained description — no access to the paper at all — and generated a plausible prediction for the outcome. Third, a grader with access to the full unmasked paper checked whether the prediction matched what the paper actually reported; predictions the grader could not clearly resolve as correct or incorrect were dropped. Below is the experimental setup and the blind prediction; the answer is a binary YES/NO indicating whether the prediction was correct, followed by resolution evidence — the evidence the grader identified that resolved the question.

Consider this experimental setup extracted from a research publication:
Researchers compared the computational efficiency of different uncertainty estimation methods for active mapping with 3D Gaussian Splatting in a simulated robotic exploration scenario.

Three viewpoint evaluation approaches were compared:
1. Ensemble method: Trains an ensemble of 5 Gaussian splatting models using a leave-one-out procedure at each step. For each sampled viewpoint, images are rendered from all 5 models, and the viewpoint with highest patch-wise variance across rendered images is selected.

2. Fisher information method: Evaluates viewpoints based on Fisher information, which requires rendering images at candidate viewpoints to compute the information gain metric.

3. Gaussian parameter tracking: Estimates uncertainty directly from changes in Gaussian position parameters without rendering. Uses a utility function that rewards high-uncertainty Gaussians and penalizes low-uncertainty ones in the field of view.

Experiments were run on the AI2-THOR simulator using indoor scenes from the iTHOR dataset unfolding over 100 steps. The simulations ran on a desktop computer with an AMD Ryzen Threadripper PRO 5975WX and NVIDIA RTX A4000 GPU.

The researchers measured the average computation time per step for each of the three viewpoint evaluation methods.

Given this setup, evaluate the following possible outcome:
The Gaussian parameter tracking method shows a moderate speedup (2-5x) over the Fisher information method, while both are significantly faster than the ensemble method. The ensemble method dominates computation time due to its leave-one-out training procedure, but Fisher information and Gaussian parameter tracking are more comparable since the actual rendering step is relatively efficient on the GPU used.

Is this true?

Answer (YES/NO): NO